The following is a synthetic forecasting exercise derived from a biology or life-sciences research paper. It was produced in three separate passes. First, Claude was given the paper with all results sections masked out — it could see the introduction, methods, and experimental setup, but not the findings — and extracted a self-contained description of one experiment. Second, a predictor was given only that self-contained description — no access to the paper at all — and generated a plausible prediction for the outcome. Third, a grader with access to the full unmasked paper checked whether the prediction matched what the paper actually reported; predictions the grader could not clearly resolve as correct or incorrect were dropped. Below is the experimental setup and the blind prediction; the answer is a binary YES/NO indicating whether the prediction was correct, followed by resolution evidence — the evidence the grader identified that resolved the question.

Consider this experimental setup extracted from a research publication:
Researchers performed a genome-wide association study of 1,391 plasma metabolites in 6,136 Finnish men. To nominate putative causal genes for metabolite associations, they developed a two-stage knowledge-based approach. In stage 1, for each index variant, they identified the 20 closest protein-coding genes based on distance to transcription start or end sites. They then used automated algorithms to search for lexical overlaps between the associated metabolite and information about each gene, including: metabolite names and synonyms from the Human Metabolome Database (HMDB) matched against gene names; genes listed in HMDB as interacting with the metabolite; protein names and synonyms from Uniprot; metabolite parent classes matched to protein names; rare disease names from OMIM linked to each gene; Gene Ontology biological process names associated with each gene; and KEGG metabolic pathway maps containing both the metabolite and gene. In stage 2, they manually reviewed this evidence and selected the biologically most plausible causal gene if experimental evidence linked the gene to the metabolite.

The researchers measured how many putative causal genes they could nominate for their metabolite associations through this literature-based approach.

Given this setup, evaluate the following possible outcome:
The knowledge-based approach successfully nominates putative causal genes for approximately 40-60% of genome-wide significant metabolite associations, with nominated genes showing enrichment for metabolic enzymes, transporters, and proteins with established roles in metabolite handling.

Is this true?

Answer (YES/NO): NO